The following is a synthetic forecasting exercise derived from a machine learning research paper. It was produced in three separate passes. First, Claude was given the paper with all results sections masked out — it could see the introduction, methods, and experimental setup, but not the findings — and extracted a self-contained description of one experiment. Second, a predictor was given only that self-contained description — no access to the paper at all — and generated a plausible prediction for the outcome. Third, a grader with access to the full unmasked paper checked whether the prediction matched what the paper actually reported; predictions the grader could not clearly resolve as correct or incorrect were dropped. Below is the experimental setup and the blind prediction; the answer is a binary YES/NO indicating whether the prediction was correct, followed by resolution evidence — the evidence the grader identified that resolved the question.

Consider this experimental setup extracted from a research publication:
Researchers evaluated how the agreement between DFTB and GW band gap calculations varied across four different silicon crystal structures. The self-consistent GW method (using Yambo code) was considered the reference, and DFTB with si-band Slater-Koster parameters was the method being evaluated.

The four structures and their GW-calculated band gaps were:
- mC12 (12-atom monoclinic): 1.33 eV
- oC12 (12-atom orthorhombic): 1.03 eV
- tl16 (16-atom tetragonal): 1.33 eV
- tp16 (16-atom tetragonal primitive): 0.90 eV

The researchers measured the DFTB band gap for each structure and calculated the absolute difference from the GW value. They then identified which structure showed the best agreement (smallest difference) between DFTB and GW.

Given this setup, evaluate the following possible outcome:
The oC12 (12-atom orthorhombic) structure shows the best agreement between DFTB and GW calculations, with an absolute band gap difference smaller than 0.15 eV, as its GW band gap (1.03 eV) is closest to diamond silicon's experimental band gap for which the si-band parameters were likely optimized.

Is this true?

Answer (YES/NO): NO